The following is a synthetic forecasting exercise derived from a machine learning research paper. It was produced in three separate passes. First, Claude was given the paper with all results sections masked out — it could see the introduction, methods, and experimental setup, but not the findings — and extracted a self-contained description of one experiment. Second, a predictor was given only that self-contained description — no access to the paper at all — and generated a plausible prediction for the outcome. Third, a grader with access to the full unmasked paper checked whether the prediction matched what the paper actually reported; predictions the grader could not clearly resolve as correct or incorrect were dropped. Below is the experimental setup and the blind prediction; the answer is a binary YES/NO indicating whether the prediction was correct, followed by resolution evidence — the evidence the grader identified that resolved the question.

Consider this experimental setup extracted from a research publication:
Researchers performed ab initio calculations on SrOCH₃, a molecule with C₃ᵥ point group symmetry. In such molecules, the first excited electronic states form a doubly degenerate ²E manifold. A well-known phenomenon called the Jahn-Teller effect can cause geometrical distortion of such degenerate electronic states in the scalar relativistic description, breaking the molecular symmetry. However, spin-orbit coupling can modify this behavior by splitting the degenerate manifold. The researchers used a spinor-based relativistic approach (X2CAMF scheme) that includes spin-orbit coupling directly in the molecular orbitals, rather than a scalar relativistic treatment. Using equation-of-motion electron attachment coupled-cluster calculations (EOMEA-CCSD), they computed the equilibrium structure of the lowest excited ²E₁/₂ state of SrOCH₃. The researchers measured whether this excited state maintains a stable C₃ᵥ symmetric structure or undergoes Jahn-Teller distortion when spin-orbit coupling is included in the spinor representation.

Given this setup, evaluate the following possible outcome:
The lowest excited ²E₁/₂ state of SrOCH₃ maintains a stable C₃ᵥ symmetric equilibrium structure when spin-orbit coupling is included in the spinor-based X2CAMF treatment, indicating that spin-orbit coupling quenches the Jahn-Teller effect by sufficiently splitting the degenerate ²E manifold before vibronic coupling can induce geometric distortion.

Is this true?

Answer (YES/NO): YES